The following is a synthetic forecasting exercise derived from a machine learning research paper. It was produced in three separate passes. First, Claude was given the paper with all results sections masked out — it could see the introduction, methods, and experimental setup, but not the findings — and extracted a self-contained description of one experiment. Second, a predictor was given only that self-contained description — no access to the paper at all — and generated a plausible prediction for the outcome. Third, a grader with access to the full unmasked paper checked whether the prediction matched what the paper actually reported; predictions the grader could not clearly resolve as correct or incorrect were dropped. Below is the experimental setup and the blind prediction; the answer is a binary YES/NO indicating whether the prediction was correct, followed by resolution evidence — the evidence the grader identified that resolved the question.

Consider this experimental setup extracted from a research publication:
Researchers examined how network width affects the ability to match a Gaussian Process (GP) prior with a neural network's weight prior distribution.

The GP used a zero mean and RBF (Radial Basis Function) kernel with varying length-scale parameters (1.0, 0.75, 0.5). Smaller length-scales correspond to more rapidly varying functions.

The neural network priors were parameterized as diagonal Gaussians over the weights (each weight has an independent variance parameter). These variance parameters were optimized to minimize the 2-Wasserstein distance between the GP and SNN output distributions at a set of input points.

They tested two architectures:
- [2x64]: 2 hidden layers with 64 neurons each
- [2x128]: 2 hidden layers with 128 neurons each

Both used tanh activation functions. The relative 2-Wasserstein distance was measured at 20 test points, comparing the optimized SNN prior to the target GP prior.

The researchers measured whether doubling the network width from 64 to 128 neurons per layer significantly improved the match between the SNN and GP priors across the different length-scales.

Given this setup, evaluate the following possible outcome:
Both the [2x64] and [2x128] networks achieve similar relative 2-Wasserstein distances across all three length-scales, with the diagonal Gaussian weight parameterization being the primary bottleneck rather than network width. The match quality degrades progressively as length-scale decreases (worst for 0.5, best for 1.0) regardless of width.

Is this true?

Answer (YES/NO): YES